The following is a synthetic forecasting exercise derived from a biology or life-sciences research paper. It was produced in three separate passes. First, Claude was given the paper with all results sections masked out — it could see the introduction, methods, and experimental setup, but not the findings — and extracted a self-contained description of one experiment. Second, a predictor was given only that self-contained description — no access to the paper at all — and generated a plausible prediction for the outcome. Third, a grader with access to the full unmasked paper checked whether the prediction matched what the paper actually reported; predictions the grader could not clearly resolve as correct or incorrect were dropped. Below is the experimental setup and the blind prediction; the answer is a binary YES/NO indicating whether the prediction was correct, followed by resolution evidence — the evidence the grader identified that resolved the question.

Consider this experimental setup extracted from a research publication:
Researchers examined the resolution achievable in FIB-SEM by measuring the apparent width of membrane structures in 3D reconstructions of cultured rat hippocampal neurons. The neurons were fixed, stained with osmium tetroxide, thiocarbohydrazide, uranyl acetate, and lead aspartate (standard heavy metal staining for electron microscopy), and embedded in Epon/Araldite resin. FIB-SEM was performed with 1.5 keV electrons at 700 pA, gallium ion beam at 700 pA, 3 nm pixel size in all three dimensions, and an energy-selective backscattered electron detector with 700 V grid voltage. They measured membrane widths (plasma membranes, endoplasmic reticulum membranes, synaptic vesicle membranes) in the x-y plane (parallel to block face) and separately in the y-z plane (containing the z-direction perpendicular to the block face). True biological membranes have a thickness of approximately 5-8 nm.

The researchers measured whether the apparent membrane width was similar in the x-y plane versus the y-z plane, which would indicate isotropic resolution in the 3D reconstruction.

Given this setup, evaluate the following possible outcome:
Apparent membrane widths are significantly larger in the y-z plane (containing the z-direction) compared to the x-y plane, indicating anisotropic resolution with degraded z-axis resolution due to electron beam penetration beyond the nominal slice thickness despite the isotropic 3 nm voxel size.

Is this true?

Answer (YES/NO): NO